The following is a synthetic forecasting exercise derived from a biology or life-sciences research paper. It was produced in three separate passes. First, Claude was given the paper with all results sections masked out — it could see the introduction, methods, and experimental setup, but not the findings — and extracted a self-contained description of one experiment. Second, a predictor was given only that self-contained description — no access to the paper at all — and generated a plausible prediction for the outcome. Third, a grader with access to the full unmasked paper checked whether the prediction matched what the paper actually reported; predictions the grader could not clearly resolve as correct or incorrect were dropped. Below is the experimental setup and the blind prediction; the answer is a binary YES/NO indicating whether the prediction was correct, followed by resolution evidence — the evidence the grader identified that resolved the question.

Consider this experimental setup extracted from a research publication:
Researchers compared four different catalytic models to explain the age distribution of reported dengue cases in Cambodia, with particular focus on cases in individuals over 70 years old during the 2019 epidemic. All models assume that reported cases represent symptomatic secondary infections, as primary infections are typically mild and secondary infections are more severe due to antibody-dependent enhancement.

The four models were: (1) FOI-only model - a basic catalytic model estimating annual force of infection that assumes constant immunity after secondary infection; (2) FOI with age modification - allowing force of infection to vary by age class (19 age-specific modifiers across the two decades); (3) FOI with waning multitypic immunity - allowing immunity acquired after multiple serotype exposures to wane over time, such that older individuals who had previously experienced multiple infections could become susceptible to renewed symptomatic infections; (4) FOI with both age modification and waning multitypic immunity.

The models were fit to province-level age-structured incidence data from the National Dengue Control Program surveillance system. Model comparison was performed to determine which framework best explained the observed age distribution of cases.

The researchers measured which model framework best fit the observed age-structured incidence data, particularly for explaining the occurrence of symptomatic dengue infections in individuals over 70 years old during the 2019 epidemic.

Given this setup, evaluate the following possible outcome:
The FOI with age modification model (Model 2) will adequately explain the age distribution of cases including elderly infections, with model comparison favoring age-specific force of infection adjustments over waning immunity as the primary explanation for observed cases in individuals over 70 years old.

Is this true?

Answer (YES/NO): NO